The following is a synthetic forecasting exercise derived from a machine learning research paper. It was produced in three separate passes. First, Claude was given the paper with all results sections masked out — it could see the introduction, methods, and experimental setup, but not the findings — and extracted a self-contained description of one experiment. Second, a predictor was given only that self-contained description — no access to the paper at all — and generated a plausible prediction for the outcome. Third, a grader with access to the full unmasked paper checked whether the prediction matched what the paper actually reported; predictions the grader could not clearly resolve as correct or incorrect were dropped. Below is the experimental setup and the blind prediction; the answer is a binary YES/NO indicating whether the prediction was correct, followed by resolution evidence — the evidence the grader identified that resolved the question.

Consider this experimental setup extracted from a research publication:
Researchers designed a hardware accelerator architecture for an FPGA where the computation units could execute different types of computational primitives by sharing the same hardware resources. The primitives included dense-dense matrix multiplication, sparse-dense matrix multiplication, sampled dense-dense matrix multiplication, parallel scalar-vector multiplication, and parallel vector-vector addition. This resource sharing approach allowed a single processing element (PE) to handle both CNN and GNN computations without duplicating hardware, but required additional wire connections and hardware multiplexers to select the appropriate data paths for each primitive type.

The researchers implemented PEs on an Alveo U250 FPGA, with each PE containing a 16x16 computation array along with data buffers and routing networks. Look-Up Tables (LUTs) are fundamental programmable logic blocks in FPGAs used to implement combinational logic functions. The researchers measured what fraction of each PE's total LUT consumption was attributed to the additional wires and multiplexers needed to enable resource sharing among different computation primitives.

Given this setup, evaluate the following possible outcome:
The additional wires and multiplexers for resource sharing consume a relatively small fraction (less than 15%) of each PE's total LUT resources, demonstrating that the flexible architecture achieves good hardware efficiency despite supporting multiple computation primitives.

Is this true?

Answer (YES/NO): NO